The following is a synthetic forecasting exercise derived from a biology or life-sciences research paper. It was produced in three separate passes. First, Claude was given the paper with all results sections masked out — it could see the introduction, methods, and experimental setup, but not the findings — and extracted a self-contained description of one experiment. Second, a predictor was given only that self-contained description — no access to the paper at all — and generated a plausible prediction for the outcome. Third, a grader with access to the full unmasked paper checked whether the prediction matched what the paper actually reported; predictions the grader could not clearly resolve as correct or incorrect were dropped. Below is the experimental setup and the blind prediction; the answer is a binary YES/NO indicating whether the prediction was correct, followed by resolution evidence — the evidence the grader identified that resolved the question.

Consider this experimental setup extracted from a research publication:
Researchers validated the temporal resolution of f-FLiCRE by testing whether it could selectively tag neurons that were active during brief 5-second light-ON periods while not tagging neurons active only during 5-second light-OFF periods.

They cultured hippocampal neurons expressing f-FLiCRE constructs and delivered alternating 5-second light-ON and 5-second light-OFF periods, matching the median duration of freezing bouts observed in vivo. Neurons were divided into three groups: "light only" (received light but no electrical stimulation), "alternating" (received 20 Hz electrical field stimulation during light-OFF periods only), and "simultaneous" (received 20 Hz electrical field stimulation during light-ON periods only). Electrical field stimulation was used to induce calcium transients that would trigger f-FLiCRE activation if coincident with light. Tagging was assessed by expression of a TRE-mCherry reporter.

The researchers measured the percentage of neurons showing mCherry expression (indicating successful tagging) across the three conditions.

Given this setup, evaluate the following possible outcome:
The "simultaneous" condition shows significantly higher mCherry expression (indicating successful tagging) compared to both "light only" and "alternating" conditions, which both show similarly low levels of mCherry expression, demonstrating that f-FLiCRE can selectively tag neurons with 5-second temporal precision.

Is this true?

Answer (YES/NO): YES